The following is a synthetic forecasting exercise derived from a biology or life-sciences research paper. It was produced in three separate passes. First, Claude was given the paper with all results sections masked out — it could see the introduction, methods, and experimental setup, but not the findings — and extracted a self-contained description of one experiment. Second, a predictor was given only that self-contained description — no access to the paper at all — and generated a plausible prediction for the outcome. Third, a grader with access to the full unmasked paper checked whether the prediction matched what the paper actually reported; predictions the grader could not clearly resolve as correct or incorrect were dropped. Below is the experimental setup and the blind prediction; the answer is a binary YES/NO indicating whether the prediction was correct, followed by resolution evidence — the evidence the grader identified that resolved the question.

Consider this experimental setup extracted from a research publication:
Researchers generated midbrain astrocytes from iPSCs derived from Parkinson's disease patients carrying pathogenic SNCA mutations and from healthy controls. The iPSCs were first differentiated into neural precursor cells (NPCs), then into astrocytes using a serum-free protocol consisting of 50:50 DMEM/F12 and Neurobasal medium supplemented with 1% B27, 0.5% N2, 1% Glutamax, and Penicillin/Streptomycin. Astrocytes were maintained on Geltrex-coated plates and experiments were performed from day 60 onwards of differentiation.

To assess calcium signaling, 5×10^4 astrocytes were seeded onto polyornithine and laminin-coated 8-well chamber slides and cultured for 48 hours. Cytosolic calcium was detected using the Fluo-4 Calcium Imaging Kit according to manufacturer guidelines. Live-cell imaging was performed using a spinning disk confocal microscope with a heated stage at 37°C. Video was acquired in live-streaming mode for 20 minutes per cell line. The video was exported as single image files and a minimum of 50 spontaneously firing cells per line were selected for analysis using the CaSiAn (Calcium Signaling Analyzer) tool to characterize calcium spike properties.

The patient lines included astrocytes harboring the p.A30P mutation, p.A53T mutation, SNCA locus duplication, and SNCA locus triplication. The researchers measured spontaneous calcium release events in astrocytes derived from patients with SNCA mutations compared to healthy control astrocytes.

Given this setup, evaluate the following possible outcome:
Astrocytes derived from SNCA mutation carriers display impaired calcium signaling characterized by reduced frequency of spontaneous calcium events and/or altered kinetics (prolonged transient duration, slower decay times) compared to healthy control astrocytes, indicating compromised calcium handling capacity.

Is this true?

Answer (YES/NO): NO